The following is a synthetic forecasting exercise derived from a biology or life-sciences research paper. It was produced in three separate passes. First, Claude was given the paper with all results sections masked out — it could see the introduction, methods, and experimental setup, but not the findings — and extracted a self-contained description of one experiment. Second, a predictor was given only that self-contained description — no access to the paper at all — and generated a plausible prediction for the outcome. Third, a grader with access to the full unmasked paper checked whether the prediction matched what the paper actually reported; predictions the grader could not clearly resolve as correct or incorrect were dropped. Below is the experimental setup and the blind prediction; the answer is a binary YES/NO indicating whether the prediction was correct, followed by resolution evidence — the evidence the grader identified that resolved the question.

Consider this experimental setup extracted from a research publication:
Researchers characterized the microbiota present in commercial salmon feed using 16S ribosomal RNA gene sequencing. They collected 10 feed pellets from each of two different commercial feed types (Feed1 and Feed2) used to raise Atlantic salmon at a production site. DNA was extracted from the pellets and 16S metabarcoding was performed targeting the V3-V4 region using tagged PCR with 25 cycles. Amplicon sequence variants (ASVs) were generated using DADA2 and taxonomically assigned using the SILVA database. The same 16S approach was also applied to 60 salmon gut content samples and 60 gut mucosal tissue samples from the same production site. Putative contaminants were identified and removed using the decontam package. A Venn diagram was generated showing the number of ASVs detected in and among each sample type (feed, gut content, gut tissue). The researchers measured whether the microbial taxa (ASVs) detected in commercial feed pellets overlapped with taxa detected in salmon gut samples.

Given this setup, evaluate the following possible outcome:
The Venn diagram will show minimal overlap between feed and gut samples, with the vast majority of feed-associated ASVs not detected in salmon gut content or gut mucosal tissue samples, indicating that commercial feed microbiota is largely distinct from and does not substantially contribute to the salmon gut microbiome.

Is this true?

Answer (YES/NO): YES